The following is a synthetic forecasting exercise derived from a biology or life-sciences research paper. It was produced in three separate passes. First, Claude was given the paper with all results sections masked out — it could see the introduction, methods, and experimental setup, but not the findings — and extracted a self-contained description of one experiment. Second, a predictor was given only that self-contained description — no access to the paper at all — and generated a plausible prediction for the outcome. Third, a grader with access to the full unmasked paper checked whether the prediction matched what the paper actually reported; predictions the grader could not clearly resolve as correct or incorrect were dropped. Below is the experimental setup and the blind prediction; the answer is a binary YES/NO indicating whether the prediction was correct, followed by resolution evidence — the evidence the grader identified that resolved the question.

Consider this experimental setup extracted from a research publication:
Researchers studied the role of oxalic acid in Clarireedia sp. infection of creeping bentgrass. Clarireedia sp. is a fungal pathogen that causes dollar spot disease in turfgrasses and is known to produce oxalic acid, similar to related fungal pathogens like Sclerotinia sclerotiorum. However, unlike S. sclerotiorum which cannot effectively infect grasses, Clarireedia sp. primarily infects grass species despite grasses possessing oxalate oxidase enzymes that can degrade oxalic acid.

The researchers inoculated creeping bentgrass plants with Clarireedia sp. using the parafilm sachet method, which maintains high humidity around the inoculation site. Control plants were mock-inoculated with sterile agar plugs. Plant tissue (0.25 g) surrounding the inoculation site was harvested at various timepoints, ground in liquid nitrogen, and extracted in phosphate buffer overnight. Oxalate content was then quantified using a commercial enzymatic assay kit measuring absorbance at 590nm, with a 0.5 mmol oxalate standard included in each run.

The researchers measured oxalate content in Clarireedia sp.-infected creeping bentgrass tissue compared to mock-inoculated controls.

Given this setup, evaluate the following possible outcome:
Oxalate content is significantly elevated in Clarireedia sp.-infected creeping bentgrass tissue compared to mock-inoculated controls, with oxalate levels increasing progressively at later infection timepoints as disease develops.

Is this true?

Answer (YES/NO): YES